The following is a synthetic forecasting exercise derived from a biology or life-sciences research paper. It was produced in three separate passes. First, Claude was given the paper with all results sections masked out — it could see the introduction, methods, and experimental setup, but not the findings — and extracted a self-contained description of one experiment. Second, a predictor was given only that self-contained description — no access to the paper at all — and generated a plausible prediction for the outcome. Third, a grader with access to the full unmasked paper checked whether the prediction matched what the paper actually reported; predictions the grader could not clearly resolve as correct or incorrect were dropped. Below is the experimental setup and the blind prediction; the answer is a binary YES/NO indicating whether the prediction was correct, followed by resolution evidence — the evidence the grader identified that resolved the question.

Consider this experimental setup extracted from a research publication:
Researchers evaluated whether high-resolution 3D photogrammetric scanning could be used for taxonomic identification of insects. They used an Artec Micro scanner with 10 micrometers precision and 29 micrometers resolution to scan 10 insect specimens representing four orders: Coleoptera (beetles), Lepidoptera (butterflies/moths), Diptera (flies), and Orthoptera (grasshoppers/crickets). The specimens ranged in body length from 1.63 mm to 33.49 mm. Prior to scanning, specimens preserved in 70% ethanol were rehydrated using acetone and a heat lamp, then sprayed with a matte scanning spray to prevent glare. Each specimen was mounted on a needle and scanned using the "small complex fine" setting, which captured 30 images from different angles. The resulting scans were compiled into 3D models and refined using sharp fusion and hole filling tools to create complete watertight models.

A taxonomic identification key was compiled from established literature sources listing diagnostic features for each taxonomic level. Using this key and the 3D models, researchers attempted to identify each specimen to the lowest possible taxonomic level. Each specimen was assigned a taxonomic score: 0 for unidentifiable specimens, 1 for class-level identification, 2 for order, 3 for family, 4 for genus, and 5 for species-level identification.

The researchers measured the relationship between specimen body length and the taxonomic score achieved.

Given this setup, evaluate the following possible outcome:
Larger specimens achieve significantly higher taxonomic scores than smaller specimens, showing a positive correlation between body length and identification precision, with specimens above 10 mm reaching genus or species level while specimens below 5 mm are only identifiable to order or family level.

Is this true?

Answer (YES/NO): NO